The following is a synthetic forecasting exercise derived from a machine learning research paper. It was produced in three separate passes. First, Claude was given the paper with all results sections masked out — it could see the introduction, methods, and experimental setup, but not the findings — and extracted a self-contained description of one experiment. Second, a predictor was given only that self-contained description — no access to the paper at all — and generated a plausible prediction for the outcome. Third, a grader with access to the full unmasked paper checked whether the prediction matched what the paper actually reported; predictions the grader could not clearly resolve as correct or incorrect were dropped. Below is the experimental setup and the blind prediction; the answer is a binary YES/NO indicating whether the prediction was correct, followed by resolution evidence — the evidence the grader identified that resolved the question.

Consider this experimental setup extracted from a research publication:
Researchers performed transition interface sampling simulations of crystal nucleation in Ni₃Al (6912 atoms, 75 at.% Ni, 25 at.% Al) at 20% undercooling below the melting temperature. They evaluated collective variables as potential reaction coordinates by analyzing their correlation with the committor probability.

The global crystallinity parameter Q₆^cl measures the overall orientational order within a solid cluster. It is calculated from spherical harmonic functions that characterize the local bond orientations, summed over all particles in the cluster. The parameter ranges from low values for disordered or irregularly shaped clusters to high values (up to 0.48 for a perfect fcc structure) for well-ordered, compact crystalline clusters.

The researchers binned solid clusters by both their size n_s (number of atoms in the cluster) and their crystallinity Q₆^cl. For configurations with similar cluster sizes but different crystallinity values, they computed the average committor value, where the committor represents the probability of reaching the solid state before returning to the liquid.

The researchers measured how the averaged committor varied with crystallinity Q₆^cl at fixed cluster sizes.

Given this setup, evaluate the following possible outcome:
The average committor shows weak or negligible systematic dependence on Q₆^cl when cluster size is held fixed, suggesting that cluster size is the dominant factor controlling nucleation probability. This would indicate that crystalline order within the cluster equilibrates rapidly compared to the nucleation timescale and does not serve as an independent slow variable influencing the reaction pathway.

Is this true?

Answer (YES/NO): NO